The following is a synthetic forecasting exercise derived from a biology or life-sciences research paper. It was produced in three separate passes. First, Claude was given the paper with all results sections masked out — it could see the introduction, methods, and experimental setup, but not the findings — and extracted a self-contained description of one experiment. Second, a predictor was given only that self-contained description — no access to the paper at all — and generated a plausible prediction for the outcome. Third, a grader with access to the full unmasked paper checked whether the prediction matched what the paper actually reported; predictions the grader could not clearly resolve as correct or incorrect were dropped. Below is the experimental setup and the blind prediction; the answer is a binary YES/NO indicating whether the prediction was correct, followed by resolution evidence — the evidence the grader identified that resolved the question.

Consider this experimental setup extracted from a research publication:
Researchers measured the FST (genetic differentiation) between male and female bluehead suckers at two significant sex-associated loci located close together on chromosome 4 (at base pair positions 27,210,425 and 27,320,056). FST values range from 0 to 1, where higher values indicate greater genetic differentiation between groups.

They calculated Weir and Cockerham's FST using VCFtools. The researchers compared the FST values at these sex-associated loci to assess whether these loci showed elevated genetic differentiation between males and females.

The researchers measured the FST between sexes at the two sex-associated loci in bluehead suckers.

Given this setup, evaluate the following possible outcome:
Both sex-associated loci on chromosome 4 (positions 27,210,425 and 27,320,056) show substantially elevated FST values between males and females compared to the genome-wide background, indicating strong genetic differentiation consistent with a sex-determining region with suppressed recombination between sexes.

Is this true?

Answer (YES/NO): NO